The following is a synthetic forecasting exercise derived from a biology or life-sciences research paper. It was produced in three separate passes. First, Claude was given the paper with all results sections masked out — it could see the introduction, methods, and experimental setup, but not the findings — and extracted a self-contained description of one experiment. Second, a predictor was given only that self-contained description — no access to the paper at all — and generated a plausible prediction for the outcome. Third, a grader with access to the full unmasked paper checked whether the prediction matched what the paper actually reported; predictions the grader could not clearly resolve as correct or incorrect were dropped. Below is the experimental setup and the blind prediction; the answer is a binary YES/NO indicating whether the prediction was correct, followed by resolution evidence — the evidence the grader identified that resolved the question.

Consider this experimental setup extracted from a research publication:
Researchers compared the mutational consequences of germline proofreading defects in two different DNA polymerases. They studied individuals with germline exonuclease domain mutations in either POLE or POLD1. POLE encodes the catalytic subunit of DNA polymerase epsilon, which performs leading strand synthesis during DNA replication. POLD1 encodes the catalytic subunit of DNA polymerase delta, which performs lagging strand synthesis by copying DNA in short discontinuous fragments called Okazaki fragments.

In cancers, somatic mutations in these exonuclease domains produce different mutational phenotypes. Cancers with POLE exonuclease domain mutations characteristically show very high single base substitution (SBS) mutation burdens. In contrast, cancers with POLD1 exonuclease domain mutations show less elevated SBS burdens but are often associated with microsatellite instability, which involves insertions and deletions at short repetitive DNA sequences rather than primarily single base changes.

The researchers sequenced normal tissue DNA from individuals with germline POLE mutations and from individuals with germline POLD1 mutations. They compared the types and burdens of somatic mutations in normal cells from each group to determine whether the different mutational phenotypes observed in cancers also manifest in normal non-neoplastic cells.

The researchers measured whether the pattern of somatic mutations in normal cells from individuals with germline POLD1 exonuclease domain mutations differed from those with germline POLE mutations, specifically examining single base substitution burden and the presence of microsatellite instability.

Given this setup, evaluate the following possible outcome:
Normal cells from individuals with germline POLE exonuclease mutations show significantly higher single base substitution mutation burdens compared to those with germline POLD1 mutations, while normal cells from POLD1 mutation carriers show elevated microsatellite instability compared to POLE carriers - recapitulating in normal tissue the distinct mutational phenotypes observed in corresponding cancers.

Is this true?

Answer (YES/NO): YES